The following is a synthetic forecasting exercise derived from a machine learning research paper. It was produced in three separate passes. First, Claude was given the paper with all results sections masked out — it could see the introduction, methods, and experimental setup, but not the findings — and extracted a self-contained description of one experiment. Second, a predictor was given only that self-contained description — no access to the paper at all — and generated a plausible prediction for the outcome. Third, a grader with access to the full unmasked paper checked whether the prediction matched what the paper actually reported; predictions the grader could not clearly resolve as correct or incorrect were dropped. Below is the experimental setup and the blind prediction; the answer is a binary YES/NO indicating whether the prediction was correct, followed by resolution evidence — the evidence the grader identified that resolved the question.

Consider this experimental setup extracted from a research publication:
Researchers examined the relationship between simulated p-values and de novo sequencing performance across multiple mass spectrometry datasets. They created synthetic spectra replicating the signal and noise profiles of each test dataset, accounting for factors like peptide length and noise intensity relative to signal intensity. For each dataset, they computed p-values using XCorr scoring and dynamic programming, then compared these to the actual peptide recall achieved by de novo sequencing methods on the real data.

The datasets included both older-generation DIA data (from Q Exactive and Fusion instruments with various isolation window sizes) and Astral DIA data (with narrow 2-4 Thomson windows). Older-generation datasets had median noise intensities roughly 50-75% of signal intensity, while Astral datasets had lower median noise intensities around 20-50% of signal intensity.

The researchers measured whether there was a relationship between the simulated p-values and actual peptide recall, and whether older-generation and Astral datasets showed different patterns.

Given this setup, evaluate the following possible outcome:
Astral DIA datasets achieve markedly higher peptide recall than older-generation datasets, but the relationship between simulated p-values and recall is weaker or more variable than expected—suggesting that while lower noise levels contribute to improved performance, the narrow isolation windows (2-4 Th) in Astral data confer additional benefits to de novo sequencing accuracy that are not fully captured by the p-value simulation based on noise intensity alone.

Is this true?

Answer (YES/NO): NO